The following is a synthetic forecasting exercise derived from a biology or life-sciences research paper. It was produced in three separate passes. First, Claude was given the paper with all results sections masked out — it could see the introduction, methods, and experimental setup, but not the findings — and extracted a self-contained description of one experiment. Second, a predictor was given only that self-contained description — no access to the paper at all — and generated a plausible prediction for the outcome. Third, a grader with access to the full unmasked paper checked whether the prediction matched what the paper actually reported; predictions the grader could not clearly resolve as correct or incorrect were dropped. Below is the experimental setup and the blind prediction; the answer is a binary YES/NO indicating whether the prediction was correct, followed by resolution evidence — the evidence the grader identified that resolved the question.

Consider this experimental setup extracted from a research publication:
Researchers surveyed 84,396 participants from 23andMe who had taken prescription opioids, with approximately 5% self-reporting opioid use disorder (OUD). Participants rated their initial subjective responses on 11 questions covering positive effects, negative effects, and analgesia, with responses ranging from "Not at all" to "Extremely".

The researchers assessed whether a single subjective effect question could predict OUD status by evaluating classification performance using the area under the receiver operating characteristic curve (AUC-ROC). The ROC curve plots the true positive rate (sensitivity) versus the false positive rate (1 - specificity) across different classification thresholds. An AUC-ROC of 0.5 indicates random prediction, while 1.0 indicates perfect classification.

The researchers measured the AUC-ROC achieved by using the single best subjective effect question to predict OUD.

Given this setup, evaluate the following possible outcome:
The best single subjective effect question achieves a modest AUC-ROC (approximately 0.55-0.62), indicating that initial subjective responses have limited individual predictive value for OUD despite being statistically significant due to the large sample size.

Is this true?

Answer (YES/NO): NO